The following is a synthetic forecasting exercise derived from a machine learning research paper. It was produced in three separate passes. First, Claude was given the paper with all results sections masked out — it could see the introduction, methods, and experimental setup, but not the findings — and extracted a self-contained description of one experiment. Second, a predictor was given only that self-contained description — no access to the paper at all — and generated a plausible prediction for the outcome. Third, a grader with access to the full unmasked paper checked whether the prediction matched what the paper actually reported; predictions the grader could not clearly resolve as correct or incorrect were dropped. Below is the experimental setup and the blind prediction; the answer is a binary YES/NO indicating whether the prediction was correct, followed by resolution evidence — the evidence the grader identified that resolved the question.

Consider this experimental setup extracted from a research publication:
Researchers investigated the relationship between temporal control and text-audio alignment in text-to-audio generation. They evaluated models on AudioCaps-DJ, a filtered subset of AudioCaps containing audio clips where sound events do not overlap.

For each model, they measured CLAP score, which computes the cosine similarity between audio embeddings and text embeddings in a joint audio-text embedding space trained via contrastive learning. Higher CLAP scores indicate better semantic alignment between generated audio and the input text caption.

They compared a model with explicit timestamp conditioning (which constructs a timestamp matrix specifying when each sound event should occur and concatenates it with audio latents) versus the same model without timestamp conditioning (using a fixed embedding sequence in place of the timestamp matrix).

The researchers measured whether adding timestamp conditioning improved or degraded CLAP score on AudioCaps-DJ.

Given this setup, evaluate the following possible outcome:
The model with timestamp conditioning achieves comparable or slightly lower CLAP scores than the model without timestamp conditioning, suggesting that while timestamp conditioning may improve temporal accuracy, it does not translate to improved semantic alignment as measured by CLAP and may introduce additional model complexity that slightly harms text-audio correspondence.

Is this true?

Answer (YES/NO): YES